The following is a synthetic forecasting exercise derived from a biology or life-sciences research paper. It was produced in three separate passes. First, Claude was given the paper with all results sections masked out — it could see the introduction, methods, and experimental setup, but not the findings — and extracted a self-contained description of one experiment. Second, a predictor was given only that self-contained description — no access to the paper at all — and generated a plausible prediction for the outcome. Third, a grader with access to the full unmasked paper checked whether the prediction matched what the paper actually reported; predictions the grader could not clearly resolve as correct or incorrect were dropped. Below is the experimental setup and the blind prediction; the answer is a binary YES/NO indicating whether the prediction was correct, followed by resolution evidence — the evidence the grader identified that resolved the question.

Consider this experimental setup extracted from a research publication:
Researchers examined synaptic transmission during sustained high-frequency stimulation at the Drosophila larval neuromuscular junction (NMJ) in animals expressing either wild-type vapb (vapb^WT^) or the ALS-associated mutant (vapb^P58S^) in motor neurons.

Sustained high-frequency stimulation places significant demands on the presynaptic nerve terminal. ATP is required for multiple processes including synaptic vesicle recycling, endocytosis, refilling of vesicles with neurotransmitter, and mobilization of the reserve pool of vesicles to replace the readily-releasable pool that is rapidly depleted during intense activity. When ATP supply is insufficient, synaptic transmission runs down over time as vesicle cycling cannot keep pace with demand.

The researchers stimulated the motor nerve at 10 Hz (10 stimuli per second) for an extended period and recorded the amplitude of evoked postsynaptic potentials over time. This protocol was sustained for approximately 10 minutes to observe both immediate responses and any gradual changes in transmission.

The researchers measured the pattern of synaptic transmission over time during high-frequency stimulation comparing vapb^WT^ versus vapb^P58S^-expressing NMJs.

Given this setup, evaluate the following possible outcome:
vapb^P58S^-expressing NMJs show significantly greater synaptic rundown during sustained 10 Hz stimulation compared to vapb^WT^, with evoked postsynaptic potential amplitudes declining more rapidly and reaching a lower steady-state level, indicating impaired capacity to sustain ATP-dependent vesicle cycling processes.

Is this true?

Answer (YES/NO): YES